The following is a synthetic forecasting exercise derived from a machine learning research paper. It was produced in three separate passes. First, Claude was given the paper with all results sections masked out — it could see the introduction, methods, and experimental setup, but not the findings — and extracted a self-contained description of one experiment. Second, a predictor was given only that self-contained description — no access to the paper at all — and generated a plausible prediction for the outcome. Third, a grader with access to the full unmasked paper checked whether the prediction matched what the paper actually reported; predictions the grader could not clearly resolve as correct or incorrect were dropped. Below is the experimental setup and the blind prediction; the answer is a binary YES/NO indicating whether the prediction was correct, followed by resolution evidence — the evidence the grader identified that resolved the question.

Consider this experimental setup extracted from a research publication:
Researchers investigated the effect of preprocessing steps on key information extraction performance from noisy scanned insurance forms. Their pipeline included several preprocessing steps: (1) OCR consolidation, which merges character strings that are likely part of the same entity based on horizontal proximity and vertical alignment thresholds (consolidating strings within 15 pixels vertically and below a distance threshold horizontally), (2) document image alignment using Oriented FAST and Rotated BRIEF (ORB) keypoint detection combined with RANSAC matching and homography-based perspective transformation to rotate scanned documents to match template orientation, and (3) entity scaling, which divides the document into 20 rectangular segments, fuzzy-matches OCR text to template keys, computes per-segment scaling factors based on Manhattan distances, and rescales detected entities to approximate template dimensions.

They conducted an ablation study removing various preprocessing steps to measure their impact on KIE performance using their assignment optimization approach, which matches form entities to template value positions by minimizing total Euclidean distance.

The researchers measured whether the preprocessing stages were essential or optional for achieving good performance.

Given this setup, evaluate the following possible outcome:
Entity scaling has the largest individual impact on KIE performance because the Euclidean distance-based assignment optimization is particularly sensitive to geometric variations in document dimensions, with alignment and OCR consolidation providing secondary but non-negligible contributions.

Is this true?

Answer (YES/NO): NO